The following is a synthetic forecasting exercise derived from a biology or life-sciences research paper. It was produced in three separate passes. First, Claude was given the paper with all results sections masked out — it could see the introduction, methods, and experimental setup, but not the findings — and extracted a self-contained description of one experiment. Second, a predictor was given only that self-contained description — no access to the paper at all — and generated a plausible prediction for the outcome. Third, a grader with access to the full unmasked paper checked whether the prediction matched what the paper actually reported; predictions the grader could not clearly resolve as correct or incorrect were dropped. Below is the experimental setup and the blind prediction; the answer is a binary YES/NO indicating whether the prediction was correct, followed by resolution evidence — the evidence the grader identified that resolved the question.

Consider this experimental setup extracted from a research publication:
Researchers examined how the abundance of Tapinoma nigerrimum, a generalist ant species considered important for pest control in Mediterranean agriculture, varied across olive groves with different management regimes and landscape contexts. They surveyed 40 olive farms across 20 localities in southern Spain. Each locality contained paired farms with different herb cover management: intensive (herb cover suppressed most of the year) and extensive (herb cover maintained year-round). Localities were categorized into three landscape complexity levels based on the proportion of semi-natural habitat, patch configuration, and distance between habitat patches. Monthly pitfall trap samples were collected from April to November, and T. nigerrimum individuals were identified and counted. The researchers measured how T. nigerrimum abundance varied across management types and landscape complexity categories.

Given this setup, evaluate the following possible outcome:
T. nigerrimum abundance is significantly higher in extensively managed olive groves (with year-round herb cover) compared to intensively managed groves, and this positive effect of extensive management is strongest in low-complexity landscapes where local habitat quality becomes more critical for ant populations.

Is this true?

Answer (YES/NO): NO